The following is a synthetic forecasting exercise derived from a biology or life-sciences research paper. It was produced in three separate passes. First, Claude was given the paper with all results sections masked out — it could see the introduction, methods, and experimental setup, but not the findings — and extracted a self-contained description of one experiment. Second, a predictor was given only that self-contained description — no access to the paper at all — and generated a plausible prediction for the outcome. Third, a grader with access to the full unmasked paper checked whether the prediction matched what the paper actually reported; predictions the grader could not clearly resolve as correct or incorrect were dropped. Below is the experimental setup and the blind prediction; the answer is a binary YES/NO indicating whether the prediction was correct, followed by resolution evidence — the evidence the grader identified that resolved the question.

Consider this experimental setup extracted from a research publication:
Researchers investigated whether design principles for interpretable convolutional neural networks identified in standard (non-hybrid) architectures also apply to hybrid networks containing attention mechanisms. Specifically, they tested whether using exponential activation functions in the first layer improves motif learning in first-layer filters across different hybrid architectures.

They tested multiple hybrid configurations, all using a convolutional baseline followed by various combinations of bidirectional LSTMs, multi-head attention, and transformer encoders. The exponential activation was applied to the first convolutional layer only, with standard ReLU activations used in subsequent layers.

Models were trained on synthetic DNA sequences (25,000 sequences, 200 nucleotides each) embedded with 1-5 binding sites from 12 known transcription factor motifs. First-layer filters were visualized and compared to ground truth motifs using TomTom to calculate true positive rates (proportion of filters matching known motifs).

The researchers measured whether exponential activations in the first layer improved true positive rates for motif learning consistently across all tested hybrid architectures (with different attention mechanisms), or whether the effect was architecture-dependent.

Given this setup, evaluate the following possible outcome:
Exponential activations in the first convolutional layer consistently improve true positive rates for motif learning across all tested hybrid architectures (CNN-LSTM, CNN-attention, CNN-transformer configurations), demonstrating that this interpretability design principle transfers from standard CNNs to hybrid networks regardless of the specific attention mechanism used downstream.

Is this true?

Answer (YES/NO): NO